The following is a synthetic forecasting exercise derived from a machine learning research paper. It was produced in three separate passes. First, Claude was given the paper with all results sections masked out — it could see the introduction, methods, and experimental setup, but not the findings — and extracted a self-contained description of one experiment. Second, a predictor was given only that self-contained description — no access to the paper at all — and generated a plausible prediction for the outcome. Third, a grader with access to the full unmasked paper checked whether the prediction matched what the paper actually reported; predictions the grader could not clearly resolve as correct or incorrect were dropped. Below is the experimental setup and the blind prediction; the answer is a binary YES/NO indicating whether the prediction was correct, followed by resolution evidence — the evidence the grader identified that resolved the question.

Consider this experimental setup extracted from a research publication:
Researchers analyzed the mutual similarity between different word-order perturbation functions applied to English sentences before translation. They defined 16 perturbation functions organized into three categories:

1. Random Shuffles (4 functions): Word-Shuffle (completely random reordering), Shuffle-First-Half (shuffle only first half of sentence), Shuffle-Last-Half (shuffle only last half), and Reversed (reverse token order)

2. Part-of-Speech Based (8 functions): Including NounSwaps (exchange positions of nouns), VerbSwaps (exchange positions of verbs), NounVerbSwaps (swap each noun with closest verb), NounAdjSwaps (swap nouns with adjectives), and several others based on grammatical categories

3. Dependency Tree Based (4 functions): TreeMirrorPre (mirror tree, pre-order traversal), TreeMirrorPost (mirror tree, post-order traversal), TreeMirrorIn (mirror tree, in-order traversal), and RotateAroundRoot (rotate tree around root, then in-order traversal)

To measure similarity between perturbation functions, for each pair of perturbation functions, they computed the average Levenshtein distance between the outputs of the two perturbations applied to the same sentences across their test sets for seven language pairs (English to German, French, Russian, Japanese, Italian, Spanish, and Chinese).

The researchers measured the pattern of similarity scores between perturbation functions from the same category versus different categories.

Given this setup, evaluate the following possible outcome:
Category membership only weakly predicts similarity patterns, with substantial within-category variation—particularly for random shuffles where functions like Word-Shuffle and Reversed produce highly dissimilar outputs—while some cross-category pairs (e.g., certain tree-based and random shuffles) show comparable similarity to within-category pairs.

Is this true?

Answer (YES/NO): NO